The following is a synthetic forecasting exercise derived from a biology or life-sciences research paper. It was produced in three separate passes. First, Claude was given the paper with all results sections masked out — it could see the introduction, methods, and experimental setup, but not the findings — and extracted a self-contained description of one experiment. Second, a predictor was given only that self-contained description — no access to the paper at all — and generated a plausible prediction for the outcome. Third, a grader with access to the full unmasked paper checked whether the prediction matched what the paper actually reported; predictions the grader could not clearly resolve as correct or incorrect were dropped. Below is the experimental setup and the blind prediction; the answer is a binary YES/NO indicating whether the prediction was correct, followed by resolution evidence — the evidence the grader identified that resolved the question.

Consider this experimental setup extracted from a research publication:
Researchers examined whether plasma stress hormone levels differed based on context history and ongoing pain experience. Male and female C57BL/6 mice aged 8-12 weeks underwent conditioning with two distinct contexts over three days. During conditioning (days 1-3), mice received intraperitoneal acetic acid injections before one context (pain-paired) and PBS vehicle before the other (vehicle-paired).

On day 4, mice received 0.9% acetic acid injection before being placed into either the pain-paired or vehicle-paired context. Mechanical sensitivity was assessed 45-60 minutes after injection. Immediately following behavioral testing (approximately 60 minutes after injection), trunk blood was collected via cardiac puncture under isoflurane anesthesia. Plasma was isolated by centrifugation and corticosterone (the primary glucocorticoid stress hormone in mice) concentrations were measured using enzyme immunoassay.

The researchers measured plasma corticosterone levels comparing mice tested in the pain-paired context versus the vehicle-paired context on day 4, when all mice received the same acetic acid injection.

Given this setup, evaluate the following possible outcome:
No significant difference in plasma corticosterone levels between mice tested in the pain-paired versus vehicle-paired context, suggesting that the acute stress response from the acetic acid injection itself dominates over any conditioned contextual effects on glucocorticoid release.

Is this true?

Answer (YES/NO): YES